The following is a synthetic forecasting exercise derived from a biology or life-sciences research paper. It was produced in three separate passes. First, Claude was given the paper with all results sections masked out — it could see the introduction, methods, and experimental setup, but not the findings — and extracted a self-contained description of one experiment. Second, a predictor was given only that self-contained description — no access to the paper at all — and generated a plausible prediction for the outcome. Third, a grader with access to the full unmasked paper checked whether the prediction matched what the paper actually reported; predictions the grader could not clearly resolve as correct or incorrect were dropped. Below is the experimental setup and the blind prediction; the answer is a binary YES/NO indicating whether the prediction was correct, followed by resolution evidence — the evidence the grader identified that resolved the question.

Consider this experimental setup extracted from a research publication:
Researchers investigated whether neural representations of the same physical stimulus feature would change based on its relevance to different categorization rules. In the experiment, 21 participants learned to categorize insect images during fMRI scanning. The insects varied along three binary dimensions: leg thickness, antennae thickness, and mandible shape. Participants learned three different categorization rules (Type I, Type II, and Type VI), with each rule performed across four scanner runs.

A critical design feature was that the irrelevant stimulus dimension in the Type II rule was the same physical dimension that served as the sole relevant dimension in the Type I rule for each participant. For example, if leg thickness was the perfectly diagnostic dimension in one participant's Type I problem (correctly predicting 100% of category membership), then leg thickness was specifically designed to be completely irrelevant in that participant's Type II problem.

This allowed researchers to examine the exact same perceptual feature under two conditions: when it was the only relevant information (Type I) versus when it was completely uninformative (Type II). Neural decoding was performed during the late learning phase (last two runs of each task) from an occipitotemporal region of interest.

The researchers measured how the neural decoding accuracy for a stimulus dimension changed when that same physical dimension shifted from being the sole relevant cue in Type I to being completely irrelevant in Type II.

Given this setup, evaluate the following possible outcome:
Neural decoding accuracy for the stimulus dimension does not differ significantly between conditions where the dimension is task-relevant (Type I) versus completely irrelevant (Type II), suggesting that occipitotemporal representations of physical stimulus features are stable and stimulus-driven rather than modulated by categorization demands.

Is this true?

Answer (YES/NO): NO